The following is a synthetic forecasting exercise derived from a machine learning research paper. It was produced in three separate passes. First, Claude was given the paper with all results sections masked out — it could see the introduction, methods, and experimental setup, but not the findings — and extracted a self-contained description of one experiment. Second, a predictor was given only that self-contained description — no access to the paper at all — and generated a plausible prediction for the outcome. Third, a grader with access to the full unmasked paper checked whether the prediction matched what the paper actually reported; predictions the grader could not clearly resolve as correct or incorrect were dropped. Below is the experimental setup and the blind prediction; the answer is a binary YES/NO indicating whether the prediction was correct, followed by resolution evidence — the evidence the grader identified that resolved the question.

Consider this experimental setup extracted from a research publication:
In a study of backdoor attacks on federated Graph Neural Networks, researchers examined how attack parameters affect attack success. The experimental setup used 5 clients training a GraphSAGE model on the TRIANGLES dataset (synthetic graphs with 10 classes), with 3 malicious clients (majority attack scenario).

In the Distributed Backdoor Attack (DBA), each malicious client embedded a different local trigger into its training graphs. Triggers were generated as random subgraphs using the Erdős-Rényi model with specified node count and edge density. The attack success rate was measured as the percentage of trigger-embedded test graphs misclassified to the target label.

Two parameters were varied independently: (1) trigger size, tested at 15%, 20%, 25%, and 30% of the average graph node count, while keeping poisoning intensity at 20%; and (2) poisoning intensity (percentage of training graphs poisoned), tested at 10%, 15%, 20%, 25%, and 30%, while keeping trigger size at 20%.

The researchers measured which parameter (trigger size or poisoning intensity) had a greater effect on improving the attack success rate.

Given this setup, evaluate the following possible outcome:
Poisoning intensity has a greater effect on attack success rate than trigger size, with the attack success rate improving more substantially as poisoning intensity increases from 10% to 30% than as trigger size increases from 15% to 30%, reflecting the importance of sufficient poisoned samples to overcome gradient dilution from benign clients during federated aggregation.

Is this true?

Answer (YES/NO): NO